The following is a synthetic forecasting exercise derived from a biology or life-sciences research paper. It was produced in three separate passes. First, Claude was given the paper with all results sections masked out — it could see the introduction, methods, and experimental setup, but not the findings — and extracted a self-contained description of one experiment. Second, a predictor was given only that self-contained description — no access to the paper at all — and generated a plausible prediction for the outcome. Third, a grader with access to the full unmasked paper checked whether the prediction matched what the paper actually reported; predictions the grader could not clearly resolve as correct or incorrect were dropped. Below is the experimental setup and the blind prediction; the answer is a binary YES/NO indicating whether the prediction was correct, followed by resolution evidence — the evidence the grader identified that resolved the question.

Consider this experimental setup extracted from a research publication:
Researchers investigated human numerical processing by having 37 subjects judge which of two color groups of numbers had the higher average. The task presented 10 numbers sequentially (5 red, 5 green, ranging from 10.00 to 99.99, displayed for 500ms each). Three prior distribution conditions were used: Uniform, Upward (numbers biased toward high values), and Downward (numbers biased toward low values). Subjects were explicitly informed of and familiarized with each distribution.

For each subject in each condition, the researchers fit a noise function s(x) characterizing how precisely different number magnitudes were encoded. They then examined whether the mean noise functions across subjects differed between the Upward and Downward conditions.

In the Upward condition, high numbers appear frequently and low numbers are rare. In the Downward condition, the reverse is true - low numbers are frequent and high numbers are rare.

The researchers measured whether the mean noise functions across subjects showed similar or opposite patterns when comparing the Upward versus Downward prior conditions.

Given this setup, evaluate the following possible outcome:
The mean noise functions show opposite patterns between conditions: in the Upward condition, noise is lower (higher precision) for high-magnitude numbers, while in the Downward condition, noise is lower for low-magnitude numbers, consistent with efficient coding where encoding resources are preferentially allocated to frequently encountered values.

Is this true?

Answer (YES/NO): YES